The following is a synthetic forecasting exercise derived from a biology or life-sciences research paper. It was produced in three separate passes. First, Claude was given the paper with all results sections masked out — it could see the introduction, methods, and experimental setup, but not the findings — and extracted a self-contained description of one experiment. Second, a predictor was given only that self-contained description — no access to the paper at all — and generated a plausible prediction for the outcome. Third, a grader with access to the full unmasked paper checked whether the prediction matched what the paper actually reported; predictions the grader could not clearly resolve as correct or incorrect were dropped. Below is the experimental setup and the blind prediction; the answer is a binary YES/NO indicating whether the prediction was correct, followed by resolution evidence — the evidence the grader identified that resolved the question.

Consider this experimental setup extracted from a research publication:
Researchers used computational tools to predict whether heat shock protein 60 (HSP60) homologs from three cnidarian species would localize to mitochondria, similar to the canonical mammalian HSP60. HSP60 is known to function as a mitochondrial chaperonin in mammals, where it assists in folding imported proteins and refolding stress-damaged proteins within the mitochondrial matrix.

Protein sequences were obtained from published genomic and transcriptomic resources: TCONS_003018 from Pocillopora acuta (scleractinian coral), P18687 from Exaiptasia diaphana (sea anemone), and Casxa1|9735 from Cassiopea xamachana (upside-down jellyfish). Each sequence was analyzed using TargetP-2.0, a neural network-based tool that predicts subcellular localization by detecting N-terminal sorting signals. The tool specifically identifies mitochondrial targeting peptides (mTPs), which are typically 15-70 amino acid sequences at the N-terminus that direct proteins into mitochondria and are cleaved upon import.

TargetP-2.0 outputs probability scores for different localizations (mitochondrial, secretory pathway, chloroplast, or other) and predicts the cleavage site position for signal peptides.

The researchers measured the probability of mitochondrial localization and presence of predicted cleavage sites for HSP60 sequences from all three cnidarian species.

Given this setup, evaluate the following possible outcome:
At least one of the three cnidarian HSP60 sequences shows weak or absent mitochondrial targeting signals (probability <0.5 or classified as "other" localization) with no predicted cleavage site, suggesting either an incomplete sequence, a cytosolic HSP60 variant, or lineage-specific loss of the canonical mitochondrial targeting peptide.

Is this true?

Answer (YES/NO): NO